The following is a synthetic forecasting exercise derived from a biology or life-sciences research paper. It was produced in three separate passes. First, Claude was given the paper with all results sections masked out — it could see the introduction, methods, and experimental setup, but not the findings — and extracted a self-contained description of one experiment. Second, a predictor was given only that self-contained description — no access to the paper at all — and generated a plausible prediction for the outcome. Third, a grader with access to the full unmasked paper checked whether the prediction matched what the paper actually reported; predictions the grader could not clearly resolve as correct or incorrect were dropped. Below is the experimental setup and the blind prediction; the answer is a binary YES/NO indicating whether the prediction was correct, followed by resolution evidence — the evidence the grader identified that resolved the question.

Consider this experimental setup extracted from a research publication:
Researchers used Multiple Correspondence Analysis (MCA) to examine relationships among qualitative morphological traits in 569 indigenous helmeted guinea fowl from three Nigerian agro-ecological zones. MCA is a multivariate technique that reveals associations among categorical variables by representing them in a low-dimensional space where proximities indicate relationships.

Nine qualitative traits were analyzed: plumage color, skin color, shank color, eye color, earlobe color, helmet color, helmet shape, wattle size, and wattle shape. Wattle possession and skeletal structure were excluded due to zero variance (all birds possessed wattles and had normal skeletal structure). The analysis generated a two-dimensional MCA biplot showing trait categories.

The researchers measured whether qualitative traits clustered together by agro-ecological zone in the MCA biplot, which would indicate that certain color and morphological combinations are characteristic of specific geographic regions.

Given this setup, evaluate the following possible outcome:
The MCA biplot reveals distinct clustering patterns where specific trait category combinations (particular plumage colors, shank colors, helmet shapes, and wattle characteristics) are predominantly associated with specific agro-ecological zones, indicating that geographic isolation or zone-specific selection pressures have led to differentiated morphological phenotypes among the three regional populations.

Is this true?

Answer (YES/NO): NO